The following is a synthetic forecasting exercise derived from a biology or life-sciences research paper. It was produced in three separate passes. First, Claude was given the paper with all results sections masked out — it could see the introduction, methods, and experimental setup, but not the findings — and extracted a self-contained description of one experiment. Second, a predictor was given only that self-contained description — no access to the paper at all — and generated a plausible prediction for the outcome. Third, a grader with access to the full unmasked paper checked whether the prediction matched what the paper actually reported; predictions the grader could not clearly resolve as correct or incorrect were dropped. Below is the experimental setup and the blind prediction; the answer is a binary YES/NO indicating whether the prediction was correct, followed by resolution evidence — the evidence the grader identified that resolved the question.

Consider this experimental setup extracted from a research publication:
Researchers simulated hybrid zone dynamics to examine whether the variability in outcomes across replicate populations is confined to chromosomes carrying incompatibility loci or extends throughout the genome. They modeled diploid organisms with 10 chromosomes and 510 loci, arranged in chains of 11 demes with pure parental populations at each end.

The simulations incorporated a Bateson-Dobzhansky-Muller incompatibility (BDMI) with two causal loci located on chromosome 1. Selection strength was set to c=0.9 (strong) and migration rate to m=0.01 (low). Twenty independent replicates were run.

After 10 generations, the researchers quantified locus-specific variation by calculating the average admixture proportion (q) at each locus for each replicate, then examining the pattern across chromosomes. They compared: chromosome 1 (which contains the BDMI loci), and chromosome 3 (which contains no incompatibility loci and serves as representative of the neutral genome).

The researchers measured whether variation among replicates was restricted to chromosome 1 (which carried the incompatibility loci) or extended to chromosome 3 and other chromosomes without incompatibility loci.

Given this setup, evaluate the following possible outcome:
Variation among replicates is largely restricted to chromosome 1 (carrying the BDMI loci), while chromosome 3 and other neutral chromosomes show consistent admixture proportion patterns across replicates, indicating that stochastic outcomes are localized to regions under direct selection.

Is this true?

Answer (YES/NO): NO